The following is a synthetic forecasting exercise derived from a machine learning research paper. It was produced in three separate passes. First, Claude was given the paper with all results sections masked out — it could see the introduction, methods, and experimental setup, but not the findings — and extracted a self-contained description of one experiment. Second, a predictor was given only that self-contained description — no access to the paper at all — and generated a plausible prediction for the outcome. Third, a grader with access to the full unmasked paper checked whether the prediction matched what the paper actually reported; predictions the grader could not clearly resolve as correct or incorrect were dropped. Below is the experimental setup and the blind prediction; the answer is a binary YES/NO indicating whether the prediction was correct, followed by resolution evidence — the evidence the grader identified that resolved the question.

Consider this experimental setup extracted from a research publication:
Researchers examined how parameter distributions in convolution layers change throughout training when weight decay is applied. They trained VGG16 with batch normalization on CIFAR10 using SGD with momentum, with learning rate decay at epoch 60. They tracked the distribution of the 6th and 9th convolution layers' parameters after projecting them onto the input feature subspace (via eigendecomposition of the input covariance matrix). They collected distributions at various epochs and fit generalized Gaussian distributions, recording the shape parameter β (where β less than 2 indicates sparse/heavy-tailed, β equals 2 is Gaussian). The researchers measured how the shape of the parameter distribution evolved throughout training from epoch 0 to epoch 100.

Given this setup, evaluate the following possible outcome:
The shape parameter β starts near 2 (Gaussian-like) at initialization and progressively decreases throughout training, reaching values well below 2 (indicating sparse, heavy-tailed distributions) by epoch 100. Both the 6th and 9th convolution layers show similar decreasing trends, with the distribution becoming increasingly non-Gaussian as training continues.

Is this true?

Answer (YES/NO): NO